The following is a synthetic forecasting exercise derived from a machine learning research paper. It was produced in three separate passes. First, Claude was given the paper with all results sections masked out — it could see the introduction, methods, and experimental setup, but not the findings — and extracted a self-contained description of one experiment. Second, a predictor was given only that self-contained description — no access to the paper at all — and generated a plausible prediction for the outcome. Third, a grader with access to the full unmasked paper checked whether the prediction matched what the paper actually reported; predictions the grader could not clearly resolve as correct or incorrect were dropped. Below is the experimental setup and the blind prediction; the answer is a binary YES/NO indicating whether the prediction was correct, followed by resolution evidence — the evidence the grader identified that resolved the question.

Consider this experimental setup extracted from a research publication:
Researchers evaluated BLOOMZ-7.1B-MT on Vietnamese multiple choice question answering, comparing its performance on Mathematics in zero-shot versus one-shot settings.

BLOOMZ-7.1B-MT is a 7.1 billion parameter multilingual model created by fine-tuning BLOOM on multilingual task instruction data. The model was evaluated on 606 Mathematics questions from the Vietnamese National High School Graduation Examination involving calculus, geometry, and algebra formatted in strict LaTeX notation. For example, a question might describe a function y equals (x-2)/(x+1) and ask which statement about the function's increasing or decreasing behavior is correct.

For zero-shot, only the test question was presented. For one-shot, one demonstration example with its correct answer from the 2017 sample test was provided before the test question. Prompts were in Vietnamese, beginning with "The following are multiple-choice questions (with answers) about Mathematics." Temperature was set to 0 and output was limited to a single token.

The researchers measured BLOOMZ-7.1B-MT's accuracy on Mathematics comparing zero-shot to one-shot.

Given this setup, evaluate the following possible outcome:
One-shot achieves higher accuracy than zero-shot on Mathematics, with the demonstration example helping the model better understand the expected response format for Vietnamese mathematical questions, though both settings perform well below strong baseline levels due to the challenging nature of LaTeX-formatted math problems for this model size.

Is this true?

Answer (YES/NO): NO